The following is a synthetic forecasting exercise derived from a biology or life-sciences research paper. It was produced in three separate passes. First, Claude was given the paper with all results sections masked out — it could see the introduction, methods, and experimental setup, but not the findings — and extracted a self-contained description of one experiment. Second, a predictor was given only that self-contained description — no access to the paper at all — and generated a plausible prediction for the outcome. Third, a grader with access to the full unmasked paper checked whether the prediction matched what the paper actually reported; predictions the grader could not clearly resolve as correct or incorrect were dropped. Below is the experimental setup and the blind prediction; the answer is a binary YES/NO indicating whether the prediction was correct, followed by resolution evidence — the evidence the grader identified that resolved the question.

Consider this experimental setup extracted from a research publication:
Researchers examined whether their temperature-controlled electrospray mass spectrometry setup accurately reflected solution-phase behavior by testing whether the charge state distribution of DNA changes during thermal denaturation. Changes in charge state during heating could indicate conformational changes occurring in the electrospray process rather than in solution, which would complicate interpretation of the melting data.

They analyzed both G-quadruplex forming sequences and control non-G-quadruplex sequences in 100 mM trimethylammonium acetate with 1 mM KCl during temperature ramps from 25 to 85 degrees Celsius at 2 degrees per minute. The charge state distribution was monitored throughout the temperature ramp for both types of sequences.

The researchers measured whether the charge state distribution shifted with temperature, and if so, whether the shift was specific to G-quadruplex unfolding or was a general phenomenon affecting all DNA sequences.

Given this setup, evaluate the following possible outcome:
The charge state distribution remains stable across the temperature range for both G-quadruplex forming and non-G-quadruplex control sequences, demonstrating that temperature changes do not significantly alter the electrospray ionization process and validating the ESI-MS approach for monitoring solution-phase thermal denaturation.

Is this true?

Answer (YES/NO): NO